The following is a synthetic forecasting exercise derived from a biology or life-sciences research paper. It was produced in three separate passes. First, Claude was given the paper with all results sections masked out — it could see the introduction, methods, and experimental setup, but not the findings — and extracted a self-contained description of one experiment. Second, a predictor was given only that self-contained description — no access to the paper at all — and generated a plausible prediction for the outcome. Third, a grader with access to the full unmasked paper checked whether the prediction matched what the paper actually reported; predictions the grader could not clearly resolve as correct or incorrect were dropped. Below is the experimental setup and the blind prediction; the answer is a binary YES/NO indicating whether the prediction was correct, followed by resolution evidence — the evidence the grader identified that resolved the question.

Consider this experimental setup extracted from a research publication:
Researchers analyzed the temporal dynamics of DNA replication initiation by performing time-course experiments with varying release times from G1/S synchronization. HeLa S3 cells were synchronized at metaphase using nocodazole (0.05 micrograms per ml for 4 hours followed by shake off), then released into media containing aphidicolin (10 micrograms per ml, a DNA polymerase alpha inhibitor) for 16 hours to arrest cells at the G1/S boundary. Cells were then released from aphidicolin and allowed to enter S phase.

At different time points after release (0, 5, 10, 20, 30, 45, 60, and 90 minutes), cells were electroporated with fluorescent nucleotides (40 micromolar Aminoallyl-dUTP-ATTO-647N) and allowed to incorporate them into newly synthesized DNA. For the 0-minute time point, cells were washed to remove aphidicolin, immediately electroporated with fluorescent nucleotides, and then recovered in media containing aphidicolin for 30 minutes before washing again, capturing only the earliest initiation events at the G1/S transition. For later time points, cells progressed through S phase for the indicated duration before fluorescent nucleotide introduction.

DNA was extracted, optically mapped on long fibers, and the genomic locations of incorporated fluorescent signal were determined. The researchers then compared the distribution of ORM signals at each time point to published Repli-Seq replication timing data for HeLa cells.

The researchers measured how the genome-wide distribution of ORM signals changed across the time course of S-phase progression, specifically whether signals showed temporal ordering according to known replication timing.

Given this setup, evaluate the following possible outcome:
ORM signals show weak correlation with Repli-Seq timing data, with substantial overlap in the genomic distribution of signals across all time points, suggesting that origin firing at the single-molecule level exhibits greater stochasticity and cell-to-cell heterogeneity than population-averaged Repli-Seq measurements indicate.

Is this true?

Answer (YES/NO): NO